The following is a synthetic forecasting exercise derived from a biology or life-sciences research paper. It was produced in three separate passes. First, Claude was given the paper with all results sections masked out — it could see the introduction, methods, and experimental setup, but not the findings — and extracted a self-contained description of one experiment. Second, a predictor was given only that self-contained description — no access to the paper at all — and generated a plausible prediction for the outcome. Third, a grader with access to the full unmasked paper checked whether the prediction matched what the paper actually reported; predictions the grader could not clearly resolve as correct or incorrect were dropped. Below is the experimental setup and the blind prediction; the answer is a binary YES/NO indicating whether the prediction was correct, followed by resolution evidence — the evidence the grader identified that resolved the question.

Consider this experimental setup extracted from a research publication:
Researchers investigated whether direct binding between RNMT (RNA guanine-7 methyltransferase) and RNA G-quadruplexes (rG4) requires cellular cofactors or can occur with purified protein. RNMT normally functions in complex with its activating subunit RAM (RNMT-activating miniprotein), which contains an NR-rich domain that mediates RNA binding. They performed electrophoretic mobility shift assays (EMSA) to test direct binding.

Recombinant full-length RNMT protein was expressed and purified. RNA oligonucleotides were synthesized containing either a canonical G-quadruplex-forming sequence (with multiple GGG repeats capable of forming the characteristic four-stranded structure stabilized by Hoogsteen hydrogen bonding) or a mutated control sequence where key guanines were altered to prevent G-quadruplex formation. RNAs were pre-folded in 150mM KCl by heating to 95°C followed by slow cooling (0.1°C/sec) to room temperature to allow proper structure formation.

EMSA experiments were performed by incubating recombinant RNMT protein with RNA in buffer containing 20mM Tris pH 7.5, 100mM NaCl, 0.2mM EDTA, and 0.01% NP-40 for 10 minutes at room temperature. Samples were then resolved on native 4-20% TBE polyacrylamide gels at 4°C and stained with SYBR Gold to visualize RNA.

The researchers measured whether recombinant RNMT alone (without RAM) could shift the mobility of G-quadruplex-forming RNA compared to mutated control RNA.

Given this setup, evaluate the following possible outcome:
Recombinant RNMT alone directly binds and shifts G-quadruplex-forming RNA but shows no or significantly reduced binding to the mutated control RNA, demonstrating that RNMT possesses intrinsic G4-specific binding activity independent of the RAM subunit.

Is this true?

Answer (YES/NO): YES